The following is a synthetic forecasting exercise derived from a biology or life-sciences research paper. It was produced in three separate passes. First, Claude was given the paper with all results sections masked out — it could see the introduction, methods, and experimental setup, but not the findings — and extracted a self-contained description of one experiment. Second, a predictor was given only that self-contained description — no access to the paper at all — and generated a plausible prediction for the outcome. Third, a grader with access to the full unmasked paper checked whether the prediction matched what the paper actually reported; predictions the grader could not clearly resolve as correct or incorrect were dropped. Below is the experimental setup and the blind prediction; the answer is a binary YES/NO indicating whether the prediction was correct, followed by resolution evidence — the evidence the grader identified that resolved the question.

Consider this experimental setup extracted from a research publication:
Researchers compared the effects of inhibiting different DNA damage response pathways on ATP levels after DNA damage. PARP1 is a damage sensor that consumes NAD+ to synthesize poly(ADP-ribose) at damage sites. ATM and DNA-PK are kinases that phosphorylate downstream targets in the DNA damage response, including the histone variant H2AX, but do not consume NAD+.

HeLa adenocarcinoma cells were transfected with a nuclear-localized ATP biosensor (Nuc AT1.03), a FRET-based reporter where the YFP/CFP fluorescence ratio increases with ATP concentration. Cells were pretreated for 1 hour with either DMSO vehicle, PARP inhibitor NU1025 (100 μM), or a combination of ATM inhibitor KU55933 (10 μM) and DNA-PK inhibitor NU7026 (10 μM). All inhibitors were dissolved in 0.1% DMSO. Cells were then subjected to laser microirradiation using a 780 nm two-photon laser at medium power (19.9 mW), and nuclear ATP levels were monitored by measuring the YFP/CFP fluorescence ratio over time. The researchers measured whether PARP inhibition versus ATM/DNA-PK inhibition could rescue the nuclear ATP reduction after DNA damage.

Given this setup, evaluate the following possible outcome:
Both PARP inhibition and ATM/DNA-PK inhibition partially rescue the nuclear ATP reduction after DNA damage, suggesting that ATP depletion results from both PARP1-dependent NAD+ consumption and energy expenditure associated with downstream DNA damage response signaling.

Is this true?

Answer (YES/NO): YES